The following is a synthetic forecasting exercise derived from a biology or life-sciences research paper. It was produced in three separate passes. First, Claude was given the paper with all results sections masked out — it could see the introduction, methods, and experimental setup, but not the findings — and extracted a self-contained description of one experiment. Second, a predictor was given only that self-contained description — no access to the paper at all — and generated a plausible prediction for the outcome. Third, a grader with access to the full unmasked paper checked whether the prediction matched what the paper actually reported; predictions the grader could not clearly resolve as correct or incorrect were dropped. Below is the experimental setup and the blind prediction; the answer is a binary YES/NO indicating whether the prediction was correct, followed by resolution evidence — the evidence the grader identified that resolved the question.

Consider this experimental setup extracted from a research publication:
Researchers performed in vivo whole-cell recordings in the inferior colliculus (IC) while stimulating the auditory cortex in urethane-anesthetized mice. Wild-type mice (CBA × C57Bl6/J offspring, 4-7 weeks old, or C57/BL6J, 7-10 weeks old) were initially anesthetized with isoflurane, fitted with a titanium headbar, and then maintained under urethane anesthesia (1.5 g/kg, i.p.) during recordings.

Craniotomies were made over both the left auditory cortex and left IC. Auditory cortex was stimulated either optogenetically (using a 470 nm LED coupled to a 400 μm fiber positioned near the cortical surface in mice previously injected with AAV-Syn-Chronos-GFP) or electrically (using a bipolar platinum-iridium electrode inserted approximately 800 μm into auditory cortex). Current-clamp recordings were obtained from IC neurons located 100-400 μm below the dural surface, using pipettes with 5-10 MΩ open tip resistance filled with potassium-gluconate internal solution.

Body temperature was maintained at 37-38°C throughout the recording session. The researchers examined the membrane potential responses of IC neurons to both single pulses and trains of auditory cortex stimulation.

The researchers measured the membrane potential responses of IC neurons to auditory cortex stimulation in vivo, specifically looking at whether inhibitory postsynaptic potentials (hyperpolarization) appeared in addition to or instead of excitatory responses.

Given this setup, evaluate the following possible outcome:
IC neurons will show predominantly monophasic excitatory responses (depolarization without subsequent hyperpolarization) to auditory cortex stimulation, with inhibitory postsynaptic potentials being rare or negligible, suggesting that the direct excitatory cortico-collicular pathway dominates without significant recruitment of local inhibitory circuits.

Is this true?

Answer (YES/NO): NO